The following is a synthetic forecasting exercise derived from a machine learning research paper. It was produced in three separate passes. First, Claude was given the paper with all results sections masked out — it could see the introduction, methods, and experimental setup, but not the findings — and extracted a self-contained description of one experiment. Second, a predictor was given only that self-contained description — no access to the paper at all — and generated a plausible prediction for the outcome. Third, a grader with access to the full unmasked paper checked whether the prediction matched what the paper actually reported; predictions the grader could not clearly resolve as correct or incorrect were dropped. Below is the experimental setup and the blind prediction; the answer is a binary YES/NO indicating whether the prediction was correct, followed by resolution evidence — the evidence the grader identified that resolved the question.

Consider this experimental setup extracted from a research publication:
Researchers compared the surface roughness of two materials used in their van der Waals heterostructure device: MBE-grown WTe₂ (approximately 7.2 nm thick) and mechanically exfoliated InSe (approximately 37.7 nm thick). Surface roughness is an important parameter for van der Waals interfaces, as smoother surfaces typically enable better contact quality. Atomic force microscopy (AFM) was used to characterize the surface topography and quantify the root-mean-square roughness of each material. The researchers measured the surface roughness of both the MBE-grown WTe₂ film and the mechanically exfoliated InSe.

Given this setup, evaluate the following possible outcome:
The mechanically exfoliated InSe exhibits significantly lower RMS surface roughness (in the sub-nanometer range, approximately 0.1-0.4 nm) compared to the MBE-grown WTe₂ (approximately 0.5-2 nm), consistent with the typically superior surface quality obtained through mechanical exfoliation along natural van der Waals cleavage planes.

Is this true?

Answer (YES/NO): YES